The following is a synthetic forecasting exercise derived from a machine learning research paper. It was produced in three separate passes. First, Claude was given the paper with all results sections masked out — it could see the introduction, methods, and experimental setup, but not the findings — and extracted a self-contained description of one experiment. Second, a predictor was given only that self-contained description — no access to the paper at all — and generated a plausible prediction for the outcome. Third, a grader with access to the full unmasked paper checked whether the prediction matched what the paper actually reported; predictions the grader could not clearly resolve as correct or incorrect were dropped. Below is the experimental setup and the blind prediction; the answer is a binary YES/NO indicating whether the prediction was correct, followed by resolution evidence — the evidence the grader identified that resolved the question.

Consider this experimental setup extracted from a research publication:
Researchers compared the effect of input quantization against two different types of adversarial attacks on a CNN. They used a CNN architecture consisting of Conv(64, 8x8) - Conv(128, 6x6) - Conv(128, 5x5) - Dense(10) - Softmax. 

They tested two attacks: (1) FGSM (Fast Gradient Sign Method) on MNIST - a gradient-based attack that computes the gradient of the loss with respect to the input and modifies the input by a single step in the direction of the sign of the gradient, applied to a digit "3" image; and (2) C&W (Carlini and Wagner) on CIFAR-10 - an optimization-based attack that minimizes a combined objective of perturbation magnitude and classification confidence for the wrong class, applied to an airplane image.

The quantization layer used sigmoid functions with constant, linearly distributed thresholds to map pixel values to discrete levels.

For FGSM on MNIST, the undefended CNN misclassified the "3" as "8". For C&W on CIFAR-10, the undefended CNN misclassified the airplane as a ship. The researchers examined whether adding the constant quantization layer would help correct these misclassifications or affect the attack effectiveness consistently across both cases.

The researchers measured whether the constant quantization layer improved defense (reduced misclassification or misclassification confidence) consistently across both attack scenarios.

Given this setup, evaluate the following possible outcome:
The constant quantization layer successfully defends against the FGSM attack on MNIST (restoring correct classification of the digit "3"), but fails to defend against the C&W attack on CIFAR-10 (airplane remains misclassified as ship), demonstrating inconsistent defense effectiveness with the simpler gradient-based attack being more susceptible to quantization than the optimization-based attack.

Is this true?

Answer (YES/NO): NO